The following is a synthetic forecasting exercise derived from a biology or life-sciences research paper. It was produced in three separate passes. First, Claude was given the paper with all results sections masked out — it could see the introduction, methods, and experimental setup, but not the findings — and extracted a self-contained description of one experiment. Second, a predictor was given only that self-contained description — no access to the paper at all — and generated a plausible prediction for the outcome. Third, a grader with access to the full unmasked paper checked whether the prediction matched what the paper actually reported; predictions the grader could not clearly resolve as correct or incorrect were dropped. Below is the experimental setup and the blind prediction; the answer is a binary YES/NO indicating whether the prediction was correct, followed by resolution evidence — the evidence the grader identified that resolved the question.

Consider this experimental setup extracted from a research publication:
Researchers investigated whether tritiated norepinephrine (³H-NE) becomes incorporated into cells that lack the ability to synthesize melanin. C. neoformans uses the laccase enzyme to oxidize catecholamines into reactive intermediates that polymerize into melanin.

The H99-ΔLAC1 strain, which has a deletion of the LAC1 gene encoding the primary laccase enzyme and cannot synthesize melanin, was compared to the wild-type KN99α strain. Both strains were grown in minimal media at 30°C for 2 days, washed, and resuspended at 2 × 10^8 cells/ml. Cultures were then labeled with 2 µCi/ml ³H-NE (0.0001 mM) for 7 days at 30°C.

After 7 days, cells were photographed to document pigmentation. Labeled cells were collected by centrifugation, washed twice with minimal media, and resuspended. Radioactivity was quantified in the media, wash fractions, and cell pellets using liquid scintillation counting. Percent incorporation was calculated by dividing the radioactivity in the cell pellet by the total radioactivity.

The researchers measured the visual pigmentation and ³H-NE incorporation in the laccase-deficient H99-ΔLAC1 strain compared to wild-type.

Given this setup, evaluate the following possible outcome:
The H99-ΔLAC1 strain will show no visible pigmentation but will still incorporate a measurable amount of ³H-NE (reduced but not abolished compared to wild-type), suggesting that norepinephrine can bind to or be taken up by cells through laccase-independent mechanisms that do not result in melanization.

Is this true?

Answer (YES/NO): NO